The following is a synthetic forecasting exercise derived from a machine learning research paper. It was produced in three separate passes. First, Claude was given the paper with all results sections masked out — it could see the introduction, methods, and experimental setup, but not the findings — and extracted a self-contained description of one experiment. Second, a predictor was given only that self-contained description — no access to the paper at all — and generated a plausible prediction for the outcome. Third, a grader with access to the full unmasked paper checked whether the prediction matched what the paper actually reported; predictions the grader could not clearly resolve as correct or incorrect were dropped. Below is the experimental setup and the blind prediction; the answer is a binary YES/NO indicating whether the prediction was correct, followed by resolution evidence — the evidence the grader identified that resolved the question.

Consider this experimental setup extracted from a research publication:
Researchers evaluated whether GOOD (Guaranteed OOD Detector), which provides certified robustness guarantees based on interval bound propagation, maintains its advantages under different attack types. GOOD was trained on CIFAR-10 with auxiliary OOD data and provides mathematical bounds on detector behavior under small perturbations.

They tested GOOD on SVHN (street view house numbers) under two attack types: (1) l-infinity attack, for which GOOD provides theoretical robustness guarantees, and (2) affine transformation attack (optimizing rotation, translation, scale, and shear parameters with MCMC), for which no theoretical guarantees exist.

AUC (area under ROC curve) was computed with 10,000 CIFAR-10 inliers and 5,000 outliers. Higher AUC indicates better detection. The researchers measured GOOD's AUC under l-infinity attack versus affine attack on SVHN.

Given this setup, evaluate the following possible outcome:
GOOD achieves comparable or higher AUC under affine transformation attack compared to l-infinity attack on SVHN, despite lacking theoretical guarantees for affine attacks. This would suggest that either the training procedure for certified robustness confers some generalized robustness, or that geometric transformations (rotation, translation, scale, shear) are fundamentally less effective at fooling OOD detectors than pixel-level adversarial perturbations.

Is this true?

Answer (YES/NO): NO